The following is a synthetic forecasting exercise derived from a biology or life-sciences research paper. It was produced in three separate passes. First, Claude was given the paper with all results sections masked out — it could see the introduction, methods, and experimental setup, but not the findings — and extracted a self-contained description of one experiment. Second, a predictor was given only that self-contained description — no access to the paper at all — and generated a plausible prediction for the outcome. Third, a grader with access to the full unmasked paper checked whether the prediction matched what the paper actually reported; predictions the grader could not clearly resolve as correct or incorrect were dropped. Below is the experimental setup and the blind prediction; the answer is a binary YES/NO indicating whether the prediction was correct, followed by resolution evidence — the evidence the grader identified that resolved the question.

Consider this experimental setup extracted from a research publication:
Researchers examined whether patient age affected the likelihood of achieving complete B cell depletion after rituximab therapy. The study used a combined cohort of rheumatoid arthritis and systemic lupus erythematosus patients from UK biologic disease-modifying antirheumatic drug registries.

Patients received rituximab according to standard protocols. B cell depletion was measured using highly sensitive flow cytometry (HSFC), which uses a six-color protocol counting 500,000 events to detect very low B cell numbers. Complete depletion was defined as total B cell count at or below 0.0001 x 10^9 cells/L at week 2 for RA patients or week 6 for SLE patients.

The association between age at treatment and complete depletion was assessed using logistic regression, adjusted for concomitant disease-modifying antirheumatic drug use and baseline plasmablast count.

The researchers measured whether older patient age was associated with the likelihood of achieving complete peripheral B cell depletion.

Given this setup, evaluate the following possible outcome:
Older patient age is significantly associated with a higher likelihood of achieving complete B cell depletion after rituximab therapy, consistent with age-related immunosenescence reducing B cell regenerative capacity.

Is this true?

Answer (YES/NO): YES